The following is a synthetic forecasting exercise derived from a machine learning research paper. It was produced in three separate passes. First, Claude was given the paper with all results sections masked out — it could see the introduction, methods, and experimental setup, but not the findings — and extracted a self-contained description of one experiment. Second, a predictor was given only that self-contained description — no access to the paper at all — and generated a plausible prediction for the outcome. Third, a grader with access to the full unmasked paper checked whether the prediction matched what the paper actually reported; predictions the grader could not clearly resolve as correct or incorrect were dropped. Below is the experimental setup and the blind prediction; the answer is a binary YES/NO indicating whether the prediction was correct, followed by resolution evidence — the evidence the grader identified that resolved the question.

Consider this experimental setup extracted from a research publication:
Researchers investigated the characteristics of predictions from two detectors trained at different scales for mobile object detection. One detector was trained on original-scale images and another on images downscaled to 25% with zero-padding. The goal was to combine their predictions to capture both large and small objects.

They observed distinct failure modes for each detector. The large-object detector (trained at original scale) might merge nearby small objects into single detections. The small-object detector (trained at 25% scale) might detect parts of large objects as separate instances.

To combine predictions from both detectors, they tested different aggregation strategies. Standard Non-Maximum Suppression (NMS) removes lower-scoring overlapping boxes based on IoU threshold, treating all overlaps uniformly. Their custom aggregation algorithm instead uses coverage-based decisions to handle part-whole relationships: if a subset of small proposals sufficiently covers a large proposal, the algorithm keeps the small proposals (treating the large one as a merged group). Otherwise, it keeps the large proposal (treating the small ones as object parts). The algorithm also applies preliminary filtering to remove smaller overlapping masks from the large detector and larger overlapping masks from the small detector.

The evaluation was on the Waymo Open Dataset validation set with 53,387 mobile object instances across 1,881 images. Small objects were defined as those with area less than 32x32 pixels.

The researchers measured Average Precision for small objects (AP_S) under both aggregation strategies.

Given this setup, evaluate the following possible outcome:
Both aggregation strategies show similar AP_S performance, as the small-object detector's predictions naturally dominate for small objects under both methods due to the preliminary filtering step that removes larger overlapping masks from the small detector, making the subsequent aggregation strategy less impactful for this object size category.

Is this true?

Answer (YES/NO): YES